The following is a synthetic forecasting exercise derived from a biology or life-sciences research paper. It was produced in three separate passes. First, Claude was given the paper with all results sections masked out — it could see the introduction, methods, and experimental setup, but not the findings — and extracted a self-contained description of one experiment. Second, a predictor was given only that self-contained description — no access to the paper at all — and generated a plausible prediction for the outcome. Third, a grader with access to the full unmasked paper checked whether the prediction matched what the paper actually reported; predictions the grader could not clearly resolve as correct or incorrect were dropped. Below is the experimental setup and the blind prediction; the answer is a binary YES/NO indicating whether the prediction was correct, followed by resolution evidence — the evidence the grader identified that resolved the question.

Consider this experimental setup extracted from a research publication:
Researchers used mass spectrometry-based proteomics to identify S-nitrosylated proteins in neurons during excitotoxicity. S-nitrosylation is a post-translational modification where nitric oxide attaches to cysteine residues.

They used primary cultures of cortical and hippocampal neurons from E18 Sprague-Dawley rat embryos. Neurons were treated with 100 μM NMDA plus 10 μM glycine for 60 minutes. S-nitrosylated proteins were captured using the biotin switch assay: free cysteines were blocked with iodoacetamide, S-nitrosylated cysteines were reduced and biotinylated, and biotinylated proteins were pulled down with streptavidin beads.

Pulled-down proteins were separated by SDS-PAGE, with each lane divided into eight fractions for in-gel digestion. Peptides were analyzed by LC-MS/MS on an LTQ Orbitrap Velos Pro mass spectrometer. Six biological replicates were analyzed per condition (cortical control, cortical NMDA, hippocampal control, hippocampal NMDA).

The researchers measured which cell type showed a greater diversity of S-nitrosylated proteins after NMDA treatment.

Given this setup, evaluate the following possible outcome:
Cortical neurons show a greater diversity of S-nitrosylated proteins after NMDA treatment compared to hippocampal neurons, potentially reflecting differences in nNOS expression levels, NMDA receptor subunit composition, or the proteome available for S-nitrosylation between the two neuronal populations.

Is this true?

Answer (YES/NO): YES